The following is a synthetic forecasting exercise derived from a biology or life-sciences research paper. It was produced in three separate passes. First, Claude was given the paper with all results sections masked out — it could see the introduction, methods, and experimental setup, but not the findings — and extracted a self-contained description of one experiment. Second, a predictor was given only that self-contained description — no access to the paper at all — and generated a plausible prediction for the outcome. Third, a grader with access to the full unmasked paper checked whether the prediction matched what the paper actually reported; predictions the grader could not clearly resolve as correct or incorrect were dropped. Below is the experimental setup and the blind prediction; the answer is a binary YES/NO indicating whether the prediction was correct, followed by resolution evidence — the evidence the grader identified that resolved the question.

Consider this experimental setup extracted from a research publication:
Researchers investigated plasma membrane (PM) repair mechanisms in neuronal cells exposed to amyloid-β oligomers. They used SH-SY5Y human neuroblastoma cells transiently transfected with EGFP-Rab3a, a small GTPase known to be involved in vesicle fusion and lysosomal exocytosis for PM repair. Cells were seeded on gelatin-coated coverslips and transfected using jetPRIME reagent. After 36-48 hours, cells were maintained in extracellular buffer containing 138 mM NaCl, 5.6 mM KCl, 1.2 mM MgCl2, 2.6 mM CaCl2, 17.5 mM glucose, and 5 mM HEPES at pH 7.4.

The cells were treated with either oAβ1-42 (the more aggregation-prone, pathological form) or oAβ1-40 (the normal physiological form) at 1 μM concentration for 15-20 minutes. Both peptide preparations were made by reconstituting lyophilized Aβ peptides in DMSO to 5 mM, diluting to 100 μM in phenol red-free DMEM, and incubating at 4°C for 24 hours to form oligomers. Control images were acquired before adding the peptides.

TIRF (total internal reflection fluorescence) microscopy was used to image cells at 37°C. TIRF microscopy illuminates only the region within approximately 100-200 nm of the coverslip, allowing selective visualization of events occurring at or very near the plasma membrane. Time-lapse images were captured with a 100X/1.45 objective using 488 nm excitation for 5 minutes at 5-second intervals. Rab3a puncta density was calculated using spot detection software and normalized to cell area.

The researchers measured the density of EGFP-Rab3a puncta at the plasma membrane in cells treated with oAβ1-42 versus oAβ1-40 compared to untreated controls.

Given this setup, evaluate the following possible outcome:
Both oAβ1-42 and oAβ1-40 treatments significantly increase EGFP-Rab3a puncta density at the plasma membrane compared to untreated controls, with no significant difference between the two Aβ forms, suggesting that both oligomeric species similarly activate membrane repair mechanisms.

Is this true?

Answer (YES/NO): NO